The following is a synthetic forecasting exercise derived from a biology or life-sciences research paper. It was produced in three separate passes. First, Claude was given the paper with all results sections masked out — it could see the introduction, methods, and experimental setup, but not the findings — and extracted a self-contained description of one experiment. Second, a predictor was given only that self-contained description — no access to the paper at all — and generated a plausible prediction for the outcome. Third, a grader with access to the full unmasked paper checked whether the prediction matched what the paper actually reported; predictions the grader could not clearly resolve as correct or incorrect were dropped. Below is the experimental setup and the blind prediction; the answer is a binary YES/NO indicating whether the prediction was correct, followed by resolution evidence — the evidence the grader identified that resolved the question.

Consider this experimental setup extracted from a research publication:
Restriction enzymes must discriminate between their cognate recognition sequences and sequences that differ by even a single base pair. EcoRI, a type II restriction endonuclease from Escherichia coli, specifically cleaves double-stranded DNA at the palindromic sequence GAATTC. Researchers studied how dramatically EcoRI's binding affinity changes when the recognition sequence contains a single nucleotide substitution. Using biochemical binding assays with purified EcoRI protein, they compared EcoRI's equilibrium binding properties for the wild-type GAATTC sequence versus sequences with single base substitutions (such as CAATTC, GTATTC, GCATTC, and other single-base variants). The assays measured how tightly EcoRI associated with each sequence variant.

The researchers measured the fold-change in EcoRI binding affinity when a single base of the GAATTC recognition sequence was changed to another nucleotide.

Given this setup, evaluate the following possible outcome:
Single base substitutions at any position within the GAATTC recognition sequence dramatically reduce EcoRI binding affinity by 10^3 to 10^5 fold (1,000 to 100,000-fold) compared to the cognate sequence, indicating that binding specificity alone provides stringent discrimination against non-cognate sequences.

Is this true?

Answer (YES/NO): YES